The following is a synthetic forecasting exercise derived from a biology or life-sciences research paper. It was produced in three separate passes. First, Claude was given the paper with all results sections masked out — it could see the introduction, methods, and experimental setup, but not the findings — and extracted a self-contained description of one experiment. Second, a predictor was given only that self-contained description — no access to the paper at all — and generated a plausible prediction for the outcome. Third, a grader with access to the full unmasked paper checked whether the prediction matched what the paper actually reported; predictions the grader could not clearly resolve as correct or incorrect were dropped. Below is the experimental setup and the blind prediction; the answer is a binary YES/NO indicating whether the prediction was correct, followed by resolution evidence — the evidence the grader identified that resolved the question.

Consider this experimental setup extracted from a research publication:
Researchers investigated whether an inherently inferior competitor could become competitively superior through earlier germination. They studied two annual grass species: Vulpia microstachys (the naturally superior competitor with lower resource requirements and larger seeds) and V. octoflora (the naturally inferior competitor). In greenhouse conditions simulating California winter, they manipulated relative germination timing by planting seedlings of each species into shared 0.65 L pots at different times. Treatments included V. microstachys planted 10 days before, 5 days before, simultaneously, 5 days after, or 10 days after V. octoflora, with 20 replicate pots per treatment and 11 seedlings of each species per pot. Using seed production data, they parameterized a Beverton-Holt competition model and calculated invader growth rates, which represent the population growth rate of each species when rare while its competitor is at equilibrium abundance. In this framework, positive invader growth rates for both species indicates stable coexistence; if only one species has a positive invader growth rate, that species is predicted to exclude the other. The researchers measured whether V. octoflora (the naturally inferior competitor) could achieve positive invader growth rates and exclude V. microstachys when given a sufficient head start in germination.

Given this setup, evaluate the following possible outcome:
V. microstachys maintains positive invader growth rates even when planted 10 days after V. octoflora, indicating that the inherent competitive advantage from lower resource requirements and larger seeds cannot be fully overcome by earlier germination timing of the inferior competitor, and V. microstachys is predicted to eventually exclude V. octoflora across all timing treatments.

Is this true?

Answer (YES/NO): NO